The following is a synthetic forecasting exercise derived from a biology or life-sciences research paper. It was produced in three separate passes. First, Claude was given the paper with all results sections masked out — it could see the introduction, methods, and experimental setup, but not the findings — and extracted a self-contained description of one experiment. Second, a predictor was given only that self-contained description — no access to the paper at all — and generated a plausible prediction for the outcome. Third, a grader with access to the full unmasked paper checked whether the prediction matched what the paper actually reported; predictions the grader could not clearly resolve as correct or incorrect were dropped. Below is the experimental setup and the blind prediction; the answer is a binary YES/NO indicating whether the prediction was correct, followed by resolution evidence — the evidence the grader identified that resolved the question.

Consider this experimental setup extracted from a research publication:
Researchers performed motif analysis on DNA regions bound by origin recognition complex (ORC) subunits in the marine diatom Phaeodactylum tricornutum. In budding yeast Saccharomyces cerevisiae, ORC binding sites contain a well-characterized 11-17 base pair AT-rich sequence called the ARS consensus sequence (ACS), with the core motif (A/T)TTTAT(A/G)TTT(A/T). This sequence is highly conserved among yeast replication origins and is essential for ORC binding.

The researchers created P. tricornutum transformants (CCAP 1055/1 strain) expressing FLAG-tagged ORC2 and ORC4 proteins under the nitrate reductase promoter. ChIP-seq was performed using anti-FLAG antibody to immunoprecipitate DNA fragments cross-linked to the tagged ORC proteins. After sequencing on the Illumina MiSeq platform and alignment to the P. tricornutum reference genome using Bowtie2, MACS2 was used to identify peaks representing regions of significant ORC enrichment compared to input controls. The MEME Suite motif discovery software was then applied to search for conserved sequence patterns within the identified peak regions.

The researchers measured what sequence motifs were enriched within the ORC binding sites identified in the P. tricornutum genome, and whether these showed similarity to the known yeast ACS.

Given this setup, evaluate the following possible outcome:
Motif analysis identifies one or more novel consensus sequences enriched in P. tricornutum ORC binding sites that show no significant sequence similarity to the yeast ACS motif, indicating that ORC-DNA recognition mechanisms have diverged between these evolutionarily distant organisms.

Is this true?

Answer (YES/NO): YES